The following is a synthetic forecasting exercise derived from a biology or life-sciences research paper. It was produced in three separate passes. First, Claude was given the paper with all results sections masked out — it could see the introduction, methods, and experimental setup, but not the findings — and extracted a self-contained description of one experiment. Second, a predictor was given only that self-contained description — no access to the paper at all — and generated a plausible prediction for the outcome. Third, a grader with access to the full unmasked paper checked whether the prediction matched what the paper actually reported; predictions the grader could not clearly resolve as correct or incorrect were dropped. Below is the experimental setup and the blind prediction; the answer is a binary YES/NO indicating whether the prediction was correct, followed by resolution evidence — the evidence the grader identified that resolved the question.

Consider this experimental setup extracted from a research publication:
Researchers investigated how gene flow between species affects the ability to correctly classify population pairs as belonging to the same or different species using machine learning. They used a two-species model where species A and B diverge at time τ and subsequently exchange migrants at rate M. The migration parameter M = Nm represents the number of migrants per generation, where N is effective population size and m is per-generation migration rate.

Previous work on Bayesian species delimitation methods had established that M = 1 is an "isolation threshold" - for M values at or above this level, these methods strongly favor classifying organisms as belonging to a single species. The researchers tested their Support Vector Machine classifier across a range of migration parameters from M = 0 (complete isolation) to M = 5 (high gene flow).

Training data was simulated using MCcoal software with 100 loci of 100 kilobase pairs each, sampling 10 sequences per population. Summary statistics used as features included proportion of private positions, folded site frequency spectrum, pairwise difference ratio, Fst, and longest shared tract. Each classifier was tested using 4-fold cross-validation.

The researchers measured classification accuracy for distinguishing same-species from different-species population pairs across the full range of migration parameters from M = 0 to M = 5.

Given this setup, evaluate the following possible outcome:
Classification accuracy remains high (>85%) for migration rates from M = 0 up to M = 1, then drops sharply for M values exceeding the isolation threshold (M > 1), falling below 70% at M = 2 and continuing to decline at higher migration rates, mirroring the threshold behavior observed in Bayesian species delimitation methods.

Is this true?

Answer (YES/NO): NO